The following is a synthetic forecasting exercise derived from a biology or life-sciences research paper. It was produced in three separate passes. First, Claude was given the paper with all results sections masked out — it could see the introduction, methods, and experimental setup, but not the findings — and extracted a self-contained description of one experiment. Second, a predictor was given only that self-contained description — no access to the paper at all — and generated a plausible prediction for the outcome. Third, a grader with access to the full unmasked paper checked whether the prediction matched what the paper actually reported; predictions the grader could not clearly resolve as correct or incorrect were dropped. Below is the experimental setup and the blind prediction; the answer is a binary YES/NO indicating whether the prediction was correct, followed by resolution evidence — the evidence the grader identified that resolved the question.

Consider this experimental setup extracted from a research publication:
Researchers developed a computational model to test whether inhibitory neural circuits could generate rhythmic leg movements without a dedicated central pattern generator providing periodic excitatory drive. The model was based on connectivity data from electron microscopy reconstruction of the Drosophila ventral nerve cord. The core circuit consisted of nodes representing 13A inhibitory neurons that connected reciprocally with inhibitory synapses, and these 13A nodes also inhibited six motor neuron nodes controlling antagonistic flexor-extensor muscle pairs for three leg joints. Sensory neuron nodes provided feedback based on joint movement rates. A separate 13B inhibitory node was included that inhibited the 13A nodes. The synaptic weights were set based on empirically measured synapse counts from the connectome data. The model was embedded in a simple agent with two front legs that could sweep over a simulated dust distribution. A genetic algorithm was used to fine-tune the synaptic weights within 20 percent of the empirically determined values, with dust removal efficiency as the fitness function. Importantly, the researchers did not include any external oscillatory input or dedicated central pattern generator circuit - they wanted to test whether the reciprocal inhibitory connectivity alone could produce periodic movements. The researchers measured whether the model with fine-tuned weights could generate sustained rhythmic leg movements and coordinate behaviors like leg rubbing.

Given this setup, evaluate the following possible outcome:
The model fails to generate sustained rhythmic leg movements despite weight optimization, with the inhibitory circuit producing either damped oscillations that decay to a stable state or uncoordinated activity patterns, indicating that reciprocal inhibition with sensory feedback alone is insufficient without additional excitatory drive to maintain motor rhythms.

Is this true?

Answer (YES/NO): NO